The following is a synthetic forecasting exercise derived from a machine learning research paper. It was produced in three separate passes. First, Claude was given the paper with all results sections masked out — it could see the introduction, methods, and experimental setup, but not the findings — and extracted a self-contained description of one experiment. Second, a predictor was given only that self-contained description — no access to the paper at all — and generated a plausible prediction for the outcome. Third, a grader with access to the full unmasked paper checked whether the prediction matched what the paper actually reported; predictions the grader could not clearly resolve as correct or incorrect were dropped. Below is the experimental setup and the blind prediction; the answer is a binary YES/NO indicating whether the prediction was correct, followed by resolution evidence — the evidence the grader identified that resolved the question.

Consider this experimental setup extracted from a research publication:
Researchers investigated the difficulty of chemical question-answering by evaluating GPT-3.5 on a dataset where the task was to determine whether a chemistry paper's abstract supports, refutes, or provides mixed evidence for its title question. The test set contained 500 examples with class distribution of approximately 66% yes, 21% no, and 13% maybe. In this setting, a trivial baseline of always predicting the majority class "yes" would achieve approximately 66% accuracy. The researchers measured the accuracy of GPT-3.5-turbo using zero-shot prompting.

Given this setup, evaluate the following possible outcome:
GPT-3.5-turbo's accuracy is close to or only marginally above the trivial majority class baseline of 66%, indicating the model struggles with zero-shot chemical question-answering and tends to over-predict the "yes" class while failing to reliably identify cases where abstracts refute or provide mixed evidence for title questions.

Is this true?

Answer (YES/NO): NO